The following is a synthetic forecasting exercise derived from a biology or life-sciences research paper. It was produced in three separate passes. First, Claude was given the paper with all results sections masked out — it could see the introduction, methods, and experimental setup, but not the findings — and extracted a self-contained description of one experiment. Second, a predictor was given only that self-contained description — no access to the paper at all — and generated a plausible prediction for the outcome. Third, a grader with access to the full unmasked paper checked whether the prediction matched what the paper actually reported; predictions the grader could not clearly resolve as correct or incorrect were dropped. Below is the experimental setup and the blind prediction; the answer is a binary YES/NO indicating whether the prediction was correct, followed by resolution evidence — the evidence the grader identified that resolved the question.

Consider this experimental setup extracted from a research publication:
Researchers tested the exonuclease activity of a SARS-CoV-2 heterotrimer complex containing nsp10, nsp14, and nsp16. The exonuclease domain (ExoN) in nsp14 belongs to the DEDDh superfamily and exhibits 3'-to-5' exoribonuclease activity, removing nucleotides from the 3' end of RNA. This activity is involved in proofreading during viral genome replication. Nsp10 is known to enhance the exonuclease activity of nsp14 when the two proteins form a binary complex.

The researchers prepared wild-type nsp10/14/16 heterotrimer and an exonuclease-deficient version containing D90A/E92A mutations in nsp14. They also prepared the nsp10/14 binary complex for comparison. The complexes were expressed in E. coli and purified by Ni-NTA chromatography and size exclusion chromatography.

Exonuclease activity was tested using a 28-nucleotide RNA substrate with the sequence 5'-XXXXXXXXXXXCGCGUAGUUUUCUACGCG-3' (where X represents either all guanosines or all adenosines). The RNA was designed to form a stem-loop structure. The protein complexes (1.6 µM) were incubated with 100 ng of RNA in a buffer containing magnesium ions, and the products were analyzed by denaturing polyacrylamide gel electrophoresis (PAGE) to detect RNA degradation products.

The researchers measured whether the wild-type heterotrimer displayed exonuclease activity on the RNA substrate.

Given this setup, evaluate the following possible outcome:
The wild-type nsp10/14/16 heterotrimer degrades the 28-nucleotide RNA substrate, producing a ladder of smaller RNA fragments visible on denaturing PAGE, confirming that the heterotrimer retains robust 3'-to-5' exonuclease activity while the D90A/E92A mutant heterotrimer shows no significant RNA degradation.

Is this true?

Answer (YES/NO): NO